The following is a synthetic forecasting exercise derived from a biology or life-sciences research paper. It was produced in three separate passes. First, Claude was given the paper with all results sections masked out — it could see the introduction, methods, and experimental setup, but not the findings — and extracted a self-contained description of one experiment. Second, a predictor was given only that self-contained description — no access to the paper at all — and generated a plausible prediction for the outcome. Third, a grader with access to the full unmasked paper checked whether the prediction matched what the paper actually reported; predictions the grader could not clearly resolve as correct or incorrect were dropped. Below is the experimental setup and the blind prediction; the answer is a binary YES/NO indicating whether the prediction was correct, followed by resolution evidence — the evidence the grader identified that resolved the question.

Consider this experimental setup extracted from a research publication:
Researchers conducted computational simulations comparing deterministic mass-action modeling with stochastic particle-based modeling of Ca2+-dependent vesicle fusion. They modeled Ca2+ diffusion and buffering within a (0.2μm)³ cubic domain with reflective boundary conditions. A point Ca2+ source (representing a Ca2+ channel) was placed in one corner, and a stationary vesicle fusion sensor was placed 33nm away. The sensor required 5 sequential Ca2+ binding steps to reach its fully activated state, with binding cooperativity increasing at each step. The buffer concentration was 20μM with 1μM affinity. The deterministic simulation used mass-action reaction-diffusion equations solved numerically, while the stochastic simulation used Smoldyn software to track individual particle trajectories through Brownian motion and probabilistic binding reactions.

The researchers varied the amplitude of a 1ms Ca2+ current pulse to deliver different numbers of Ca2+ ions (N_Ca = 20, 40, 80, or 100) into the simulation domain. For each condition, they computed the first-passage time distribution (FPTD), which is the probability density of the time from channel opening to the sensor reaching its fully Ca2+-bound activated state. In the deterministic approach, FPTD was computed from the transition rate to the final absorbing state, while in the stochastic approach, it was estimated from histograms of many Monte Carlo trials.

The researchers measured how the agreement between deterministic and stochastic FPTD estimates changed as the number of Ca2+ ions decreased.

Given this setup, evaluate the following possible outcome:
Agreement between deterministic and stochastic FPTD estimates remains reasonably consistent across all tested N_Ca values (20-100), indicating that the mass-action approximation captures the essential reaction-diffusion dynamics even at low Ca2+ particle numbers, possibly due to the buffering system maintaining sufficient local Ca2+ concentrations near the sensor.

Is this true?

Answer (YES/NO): NO